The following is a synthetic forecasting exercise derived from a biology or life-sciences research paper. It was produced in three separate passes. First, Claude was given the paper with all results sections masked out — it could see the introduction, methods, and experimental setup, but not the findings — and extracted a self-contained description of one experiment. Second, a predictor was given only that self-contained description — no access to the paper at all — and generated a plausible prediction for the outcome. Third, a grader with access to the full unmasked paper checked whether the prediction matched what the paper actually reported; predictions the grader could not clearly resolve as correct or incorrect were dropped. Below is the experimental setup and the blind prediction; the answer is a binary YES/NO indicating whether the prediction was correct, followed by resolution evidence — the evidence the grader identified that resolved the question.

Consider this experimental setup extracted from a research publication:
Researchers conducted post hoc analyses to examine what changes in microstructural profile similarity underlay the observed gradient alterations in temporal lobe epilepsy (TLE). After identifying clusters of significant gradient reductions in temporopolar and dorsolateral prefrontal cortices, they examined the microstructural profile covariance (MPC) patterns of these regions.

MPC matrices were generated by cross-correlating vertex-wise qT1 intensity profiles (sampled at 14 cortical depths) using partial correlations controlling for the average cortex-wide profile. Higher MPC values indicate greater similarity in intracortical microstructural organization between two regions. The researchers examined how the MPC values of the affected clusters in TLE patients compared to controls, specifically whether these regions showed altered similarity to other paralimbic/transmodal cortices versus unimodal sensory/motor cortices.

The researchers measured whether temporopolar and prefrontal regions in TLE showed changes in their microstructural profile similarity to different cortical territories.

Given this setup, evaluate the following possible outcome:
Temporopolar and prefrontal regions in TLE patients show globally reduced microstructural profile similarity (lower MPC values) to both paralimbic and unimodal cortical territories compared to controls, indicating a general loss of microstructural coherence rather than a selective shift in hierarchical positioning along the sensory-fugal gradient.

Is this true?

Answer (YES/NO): NO